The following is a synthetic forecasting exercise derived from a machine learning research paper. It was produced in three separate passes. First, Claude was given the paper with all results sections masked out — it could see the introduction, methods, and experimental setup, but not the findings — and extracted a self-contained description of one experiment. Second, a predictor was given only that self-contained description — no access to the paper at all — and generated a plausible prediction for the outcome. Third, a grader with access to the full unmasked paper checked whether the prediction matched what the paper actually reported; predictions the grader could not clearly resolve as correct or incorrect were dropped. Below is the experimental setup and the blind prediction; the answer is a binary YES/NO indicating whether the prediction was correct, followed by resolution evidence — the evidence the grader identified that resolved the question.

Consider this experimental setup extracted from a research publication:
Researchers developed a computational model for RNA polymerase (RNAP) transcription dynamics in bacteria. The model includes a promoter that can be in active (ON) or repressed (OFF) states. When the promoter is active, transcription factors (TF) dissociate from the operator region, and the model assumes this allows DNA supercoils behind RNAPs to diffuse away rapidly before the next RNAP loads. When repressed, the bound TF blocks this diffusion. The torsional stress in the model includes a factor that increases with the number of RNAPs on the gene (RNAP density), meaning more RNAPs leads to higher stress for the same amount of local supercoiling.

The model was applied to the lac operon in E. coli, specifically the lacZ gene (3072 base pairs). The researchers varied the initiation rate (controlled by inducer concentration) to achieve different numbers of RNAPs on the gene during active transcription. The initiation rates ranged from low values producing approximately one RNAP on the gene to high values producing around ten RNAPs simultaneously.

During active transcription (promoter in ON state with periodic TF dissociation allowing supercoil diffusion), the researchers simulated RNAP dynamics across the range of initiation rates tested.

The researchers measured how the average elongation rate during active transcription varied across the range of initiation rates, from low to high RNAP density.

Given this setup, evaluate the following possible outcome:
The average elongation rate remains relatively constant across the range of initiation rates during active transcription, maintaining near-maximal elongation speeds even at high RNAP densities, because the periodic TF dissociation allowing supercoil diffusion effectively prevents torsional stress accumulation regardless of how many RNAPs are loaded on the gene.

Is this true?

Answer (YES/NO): NO